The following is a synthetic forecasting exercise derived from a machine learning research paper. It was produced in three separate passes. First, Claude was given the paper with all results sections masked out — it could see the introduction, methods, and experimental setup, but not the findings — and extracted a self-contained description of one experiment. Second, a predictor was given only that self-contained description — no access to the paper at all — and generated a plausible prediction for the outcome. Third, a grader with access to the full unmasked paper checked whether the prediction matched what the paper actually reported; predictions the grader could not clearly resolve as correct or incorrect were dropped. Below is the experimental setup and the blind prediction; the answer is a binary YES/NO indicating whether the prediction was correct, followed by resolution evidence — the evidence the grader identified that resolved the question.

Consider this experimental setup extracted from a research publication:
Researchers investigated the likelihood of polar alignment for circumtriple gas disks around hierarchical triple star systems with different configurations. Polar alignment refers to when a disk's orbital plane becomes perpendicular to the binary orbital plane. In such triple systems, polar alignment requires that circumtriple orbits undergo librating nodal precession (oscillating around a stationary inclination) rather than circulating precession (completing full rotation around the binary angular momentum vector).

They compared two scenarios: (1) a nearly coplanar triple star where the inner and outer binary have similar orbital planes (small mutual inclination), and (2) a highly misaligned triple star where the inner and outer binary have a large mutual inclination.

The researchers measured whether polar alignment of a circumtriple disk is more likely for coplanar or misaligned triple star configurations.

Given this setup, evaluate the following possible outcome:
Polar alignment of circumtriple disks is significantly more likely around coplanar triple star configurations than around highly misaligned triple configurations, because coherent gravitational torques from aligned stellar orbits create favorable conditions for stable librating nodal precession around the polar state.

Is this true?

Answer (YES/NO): NO